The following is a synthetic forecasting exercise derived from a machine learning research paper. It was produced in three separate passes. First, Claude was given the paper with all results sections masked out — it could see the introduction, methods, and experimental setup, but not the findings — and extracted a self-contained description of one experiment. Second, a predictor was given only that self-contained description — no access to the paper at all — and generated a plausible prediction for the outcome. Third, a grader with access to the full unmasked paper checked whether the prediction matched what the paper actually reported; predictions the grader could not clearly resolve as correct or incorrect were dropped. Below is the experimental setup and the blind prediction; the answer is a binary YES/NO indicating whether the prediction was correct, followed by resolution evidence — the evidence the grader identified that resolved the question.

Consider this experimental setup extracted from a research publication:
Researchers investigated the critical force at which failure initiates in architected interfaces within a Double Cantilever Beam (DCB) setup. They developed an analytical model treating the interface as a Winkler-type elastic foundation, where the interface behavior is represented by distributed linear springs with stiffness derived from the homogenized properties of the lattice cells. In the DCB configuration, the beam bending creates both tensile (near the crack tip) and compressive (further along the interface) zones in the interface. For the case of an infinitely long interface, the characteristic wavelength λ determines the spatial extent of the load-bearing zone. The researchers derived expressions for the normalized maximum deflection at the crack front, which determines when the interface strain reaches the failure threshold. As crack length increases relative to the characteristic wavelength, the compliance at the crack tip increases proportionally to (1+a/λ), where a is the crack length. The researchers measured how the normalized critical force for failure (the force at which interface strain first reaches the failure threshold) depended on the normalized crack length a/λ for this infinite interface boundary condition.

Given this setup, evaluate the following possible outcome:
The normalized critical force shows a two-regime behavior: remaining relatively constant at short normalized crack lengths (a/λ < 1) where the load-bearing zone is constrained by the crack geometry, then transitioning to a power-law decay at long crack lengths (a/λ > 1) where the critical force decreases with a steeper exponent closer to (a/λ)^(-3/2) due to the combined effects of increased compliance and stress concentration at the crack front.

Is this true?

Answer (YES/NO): NO